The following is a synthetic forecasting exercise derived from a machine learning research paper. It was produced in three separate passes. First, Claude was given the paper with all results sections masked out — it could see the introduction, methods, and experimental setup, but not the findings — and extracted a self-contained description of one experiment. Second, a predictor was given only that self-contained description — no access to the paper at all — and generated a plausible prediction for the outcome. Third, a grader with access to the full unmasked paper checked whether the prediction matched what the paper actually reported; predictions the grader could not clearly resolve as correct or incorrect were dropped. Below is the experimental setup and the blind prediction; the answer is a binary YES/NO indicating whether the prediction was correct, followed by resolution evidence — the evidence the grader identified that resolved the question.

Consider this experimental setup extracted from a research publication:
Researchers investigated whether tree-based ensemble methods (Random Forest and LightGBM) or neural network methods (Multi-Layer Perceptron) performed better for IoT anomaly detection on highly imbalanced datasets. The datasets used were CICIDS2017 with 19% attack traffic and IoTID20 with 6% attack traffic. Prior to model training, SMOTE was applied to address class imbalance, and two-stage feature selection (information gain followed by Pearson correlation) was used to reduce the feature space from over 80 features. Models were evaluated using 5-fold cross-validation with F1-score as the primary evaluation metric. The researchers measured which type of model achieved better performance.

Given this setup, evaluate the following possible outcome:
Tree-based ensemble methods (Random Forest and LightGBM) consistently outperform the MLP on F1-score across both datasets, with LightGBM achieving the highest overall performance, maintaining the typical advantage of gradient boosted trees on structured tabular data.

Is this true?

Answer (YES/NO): YES